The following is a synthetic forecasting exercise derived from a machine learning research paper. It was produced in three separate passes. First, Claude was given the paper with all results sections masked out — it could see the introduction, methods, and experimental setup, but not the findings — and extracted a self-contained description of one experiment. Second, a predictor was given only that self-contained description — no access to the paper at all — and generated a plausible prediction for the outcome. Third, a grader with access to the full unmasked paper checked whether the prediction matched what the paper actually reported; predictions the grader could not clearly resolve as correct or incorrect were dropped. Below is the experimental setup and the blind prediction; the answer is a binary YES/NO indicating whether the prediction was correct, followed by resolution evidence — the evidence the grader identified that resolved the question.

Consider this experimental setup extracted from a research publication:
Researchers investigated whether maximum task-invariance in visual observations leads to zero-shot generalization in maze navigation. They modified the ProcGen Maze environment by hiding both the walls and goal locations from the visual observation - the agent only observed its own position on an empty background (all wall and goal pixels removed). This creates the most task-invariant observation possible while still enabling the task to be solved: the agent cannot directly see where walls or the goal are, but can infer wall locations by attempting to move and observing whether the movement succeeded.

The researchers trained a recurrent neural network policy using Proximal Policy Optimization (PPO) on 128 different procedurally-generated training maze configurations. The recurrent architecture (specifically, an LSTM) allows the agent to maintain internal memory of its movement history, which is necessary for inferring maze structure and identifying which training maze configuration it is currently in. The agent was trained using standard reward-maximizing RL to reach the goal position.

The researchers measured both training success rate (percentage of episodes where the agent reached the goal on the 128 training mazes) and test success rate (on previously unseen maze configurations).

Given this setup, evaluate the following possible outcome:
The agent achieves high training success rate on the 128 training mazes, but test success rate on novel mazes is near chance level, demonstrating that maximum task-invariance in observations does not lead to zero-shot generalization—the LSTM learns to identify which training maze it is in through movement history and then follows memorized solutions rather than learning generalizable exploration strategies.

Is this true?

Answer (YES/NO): YES